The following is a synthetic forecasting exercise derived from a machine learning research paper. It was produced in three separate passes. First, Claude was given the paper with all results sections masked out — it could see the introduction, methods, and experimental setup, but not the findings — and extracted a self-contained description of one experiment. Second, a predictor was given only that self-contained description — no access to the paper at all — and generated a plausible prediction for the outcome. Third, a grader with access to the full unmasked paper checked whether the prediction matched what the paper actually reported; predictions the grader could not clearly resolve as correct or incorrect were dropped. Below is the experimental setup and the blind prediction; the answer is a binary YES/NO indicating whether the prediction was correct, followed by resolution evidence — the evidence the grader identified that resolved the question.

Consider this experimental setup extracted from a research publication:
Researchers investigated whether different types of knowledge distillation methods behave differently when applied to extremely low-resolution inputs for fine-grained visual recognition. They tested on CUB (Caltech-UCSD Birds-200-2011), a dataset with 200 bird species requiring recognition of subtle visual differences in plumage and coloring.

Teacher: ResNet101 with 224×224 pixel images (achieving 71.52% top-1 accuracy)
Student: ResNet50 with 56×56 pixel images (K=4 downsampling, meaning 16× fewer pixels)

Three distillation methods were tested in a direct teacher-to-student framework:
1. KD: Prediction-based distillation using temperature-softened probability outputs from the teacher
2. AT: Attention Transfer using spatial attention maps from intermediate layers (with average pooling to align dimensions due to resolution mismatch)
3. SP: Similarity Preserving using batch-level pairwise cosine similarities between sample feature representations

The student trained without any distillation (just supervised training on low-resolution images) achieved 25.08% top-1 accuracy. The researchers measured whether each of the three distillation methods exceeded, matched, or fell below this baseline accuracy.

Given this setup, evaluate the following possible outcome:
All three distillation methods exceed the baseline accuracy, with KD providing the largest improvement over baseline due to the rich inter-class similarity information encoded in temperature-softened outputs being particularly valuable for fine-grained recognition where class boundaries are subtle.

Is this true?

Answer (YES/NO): NO